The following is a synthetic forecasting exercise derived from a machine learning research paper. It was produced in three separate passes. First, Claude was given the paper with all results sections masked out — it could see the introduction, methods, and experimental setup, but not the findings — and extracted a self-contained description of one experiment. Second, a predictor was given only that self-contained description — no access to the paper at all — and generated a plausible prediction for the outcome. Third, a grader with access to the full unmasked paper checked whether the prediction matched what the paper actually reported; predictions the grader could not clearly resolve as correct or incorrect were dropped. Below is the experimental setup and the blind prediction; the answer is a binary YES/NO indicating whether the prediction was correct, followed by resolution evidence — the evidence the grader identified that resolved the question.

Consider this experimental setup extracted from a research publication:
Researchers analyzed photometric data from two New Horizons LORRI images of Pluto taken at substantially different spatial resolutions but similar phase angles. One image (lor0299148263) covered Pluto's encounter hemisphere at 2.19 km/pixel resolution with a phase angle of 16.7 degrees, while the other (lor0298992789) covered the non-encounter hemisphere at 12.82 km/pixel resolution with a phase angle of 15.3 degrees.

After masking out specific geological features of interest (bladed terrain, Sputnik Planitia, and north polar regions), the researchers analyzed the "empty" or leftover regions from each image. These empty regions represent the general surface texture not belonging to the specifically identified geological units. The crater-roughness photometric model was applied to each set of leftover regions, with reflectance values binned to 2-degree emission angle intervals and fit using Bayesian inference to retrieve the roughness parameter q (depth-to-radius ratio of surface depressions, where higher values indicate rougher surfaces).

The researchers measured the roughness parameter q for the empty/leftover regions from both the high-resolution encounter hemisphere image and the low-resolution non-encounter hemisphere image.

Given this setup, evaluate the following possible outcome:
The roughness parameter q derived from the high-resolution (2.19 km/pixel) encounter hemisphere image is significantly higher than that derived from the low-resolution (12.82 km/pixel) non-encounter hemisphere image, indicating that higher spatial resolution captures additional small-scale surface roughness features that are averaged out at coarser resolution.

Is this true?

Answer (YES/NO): NO